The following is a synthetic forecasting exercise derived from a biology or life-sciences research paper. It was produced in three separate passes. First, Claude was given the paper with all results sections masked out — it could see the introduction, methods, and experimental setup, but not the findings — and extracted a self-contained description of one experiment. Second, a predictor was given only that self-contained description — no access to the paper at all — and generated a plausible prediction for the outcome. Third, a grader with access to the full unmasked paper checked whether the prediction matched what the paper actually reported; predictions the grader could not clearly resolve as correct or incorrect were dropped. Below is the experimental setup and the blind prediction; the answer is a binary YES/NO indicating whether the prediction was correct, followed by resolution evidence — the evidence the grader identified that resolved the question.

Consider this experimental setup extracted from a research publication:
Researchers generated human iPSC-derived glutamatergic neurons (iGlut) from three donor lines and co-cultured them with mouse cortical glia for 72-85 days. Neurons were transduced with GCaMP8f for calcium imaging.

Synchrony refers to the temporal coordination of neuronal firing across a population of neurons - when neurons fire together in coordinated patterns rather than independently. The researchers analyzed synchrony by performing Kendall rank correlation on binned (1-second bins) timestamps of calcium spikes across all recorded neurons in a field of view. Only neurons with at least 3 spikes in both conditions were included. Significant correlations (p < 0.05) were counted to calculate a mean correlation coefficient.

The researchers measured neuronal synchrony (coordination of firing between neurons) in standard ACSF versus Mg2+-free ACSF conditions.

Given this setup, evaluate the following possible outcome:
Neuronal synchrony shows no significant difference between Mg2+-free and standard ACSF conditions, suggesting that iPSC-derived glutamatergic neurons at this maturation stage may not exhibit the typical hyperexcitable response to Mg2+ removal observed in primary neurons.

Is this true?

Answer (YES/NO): NO